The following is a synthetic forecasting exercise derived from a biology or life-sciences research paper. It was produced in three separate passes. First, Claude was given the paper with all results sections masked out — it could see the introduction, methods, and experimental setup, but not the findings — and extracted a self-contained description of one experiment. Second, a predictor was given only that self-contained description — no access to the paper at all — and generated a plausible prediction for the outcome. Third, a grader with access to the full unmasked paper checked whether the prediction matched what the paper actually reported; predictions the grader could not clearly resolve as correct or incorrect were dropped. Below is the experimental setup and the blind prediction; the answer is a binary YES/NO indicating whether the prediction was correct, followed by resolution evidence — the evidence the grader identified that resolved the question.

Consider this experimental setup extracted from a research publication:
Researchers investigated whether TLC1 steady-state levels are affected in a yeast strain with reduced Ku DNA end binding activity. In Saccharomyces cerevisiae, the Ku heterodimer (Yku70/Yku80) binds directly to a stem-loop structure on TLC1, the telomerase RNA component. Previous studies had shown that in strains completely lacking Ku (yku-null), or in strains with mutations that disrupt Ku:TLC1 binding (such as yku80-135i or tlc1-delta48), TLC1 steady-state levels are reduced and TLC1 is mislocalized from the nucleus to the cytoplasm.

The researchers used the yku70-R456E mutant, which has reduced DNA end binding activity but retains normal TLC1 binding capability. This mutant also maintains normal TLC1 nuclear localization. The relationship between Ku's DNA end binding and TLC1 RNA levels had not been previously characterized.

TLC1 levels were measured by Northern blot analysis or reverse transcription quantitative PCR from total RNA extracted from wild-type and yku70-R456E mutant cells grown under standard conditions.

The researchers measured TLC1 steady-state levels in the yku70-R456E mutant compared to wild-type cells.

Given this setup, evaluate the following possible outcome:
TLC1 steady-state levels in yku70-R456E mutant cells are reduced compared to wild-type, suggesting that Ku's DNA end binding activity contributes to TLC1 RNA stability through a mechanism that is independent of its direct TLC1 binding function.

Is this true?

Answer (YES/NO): YES